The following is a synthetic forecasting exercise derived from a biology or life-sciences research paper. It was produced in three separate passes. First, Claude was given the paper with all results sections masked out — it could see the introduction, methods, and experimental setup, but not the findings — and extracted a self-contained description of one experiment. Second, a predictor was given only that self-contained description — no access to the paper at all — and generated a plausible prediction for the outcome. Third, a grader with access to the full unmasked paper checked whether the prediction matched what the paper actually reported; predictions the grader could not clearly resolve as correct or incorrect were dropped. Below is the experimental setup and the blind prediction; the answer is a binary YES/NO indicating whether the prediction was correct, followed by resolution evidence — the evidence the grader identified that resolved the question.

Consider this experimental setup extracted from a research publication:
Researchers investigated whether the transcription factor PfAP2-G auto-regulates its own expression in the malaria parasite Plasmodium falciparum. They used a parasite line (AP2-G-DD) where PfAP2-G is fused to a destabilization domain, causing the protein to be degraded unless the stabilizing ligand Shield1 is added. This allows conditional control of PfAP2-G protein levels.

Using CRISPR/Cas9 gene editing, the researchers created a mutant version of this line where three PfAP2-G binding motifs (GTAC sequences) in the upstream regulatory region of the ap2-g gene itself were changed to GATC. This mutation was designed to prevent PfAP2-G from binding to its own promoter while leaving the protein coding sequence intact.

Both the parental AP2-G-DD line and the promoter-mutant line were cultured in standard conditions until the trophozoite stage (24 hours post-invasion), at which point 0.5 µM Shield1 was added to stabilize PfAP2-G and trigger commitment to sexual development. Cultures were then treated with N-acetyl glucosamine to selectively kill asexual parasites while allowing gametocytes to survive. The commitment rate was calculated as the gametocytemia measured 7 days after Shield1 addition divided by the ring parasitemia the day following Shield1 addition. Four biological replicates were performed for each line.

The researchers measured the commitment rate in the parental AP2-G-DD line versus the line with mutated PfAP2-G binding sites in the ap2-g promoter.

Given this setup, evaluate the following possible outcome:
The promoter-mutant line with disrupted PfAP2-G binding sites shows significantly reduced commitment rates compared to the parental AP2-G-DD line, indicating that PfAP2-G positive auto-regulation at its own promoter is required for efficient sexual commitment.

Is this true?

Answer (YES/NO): YES